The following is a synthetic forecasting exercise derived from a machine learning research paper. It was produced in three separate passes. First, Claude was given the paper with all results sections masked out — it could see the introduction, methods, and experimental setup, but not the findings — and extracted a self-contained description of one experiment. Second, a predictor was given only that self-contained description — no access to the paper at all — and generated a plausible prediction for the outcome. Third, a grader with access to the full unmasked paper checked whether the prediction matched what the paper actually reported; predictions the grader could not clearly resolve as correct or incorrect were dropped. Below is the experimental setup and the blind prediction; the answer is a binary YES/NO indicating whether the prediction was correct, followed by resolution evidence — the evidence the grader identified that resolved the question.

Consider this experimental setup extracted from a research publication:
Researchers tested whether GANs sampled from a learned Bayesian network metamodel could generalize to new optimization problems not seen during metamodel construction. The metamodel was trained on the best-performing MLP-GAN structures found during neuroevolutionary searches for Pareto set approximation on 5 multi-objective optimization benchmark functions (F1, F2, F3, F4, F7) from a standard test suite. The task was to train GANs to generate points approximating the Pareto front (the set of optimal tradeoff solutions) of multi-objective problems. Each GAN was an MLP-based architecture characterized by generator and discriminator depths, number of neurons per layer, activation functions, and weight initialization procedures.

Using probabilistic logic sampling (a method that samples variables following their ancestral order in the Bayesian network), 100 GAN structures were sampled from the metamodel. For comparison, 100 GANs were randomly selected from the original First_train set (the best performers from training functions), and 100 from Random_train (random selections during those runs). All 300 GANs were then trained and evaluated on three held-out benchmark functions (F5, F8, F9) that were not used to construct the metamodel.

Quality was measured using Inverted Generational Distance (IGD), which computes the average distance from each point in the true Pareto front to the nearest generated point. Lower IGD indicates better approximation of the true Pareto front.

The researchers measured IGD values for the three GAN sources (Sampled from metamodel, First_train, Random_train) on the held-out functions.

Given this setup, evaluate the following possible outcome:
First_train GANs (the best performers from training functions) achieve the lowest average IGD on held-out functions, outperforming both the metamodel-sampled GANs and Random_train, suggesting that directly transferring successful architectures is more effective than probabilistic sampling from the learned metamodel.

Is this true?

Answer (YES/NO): NO